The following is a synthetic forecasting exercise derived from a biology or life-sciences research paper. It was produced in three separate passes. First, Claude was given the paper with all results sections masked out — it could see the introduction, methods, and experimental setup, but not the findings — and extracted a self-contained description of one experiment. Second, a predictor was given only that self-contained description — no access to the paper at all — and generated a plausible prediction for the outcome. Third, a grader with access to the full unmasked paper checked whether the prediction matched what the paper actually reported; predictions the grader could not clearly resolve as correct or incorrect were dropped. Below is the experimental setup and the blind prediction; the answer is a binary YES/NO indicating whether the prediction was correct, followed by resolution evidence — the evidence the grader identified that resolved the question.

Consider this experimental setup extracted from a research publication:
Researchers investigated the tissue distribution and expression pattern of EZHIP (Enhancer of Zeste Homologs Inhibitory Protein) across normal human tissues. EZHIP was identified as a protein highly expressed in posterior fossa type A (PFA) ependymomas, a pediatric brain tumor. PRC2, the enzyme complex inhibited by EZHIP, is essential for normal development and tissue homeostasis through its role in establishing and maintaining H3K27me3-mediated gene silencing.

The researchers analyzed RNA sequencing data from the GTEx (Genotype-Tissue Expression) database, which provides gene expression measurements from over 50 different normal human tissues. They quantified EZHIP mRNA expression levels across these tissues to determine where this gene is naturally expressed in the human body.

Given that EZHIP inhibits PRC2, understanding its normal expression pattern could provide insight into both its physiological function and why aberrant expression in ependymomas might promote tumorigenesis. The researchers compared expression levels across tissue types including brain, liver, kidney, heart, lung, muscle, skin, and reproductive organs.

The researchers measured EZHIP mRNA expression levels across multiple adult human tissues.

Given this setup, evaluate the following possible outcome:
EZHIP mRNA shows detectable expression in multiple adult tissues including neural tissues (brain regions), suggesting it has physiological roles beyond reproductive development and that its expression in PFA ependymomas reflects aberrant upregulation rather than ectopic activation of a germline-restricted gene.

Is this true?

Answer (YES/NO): NO